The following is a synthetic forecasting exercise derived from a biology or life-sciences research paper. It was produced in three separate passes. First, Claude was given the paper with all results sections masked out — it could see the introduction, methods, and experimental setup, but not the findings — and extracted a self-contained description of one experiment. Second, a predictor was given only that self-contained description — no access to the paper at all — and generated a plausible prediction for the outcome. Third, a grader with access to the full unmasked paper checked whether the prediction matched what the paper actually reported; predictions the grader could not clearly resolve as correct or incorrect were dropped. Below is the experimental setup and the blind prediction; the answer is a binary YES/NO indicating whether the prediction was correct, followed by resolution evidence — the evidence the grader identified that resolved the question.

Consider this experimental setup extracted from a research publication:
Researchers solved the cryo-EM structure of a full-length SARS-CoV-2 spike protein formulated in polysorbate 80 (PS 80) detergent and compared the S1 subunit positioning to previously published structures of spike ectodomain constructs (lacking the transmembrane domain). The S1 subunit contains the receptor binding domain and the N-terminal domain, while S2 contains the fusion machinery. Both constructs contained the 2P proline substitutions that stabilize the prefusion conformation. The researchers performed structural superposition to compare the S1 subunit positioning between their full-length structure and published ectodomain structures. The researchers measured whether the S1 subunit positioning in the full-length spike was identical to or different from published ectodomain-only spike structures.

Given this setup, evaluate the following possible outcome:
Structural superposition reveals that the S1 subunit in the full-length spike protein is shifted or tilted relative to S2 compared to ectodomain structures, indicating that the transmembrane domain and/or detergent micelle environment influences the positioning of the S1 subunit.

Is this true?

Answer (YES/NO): YES